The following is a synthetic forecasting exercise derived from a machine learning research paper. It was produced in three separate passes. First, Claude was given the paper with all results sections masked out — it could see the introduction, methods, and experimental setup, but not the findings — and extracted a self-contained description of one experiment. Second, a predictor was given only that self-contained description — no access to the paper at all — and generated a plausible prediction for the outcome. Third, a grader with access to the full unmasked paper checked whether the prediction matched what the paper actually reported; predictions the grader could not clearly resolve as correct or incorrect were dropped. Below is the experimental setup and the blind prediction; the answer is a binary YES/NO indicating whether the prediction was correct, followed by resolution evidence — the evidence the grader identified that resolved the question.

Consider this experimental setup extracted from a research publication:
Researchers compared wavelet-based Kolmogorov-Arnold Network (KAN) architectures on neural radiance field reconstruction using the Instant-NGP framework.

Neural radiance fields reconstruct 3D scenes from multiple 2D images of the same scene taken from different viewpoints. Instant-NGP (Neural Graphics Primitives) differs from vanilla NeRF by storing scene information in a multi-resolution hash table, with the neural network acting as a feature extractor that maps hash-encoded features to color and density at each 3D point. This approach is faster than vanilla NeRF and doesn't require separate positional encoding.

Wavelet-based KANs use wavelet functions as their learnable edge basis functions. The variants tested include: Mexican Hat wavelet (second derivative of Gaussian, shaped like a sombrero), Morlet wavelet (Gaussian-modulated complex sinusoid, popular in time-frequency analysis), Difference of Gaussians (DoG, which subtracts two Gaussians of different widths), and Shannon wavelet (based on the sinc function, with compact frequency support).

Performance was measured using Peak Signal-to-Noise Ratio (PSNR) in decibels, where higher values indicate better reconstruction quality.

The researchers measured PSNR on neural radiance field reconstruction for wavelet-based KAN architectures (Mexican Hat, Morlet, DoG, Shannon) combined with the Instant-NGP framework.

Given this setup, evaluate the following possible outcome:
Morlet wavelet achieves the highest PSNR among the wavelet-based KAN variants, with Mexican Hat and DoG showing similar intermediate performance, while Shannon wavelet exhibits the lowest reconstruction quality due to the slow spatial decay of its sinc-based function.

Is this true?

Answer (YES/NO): NO